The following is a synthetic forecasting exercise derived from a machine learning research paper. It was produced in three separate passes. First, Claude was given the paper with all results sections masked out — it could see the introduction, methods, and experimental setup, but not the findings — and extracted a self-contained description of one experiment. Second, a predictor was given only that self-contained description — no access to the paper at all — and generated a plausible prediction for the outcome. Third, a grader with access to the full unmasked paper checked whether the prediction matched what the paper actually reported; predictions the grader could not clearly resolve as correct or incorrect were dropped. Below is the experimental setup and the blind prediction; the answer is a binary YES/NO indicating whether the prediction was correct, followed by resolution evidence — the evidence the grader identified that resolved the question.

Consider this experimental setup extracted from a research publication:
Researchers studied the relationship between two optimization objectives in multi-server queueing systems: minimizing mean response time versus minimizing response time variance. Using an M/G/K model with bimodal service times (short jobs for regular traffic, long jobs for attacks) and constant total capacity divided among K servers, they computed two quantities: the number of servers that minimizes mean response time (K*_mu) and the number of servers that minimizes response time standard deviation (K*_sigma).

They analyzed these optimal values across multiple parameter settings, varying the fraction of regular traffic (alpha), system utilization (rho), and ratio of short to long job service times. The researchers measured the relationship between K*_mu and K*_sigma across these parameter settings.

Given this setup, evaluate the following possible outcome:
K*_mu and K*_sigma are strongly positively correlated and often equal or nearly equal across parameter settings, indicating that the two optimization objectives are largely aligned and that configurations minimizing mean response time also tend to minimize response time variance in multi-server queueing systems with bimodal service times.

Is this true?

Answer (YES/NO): NO